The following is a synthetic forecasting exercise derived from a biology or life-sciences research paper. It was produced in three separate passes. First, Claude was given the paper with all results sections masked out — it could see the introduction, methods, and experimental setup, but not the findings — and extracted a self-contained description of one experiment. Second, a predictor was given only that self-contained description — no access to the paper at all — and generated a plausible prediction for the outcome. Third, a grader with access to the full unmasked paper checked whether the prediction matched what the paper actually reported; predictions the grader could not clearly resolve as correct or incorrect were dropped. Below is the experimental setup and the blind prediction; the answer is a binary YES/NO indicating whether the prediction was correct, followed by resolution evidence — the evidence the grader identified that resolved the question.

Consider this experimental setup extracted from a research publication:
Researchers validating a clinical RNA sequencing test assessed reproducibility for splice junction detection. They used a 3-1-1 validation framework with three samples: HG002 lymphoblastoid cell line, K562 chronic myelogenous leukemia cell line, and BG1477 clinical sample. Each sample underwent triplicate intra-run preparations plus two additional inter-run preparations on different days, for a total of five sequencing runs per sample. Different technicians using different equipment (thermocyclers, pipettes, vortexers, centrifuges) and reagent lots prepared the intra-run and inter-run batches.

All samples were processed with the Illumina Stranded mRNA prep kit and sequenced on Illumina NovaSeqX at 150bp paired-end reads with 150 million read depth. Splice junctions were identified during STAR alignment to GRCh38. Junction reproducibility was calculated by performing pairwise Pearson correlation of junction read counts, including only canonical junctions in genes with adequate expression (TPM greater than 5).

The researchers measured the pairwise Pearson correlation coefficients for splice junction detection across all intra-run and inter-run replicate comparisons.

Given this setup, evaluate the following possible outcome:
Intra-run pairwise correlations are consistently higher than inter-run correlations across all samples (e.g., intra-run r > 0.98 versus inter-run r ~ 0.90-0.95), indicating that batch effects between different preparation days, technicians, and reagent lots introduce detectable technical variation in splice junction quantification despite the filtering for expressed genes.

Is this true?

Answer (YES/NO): NO